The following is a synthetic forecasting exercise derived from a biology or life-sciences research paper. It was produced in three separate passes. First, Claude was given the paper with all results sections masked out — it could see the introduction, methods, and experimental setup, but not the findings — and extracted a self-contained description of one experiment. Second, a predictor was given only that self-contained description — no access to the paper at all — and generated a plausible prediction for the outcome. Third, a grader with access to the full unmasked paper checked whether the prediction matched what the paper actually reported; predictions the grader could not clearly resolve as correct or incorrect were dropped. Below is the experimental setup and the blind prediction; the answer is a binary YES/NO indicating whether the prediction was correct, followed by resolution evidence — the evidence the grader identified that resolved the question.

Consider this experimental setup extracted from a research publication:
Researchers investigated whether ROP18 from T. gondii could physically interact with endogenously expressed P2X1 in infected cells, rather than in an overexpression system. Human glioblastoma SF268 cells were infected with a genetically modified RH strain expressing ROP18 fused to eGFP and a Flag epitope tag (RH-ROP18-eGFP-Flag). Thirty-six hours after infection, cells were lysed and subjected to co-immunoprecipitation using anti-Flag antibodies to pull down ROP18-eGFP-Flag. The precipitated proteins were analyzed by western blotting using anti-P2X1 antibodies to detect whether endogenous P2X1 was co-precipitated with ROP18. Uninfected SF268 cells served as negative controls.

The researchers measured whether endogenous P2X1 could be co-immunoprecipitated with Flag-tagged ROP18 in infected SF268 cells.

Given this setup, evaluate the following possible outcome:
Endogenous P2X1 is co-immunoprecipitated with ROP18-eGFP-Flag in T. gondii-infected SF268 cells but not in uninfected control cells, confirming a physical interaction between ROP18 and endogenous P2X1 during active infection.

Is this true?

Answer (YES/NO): YES